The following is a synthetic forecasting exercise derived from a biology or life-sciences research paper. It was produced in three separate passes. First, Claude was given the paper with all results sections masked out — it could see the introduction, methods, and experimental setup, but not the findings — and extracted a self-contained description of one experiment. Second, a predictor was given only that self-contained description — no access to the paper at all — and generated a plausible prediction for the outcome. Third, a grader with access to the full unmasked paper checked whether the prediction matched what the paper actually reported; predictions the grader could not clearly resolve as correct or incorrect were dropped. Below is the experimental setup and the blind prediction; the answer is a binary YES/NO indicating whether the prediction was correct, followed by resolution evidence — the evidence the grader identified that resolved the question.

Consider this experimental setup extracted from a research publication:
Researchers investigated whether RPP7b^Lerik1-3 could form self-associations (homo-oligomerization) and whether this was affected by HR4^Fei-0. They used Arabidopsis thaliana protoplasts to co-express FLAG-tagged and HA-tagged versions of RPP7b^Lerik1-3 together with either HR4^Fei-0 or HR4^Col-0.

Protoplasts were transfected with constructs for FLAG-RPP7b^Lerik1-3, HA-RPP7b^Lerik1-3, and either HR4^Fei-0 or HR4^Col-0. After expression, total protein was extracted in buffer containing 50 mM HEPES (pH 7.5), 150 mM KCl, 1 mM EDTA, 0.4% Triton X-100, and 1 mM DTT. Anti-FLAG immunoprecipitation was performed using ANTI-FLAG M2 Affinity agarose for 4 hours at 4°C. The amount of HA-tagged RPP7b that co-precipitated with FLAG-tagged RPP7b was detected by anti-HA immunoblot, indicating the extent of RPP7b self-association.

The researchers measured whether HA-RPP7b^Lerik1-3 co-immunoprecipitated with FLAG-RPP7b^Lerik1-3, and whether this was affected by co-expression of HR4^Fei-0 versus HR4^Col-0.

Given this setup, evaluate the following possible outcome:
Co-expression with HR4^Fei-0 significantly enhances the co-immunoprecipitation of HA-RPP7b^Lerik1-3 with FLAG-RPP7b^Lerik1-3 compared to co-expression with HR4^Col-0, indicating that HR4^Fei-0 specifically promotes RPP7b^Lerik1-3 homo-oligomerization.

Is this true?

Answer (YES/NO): NO